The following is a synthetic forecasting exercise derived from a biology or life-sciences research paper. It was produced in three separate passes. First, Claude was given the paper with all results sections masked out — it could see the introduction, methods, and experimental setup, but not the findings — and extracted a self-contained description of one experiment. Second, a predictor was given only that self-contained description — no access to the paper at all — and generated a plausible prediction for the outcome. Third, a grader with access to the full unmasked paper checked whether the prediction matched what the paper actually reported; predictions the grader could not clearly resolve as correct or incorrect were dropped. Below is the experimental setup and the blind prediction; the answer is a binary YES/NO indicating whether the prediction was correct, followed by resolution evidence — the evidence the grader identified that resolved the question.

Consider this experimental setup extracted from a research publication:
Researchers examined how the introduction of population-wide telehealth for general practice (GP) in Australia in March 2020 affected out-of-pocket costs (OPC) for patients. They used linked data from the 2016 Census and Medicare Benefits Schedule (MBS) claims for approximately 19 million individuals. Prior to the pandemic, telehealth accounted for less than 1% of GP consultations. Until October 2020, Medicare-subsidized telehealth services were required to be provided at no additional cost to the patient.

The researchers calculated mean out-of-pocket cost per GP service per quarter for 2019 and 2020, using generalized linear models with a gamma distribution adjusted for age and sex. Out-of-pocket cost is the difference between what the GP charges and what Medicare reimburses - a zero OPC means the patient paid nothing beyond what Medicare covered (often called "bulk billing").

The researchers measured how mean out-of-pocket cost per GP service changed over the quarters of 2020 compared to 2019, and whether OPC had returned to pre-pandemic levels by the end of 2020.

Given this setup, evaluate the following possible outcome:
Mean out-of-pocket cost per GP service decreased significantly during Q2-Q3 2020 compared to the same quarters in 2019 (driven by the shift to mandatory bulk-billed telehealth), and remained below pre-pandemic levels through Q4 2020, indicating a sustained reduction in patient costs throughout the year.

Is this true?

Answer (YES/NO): YES